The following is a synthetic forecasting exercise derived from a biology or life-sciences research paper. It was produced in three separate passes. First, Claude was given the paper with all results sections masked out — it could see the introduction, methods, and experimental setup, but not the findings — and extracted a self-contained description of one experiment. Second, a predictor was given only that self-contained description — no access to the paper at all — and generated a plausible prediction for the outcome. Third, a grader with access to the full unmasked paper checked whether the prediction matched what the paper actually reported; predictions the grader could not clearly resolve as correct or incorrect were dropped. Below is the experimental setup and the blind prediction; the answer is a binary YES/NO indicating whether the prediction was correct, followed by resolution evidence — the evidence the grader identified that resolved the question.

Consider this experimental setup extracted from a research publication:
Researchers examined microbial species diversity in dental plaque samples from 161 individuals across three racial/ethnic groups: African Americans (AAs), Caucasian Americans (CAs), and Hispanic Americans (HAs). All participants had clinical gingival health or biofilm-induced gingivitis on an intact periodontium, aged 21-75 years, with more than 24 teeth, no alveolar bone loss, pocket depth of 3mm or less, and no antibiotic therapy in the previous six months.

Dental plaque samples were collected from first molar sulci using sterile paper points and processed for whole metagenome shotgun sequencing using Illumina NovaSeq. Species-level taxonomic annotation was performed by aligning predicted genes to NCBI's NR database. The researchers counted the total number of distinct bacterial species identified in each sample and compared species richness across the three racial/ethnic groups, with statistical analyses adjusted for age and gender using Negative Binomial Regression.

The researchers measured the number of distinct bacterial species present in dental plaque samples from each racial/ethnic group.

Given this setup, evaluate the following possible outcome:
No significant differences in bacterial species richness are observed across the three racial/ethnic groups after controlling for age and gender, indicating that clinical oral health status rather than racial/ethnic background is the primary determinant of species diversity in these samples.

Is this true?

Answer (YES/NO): NO